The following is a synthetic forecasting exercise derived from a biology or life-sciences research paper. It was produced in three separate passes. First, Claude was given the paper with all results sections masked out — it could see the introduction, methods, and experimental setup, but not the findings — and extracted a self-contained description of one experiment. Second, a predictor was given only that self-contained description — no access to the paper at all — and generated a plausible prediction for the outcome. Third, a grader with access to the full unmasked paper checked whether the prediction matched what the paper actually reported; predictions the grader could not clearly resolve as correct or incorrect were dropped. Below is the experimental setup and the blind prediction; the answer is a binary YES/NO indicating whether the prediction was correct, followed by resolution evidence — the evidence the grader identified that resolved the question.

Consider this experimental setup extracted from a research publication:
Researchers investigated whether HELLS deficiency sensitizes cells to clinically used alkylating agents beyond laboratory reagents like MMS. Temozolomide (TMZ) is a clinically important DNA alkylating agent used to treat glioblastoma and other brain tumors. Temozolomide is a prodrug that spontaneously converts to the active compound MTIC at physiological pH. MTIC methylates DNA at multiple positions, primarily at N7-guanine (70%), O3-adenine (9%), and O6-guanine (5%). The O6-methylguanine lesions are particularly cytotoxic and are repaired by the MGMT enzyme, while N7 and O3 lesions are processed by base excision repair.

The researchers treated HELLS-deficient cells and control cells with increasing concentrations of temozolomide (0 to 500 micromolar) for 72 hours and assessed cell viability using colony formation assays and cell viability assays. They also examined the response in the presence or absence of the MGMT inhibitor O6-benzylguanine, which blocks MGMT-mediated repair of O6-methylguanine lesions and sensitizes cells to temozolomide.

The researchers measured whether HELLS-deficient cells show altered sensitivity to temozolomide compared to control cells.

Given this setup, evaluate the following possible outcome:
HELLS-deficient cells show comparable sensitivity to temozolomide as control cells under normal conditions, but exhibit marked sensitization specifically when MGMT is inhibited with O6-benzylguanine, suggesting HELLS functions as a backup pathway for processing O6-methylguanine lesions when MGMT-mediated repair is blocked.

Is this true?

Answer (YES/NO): NO